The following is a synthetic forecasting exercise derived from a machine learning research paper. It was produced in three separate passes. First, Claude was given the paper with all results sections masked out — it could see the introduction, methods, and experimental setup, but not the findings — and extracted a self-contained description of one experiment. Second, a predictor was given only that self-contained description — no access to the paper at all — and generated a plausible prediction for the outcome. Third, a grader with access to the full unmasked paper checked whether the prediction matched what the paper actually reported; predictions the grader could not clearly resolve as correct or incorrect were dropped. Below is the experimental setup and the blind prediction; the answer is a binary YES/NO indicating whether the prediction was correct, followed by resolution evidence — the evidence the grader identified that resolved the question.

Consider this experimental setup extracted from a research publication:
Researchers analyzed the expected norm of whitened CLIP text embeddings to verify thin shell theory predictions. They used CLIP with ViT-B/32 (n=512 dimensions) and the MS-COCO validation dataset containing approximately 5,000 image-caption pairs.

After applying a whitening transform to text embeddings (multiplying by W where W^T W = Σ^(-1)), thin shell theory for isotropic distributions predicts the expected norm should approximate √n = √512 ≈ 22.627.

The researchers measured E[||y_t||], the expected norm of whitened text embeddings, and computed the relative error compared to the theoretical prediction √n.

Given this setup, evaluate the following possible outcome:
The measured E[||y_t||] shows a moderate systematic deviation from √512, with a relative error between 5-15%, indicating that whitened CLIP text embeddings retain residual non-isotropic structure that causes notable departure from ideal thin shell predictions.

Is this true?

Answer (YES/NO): NO